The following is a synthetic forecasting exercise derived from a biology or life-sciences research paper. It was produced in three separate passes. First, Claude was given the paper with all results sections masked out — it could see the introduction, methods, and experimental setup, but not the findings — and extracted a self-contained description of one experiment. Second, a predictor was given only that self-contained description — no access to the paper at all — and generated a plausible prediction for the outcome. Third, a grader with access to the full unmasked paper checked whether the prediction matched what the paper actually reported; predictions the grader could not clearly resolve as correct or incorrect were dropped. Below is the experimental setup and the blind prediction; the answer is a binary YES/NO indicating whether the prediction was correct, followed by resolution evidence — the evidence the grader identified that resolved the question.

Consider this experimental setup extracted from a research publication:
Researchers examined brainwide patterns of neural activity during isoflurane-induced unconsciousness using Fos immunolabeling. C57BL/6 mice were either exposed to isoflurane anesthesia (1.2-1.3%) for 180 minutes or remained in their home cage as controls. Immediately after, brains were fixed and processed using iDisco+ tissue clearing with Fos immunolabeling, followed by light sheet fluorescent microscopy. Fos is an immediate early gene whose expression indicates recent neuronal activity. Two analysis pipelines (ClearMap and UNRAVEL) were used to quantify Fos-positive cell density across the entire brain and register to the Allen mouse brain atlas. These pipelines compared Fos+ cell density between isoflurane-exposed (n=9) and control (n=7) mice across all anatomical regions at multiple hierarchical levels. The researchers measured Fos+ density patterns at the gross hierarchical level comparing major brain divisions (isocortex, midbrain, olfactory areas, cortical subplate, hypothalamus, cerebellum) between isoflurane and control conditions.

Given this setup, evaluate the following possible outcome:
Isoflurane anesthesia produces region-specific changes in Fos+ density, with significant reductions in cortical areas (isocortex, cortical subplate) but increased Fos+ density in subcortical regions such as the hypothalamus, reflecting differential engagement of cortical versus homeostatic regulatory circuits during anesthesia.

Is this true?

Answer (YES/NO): NO